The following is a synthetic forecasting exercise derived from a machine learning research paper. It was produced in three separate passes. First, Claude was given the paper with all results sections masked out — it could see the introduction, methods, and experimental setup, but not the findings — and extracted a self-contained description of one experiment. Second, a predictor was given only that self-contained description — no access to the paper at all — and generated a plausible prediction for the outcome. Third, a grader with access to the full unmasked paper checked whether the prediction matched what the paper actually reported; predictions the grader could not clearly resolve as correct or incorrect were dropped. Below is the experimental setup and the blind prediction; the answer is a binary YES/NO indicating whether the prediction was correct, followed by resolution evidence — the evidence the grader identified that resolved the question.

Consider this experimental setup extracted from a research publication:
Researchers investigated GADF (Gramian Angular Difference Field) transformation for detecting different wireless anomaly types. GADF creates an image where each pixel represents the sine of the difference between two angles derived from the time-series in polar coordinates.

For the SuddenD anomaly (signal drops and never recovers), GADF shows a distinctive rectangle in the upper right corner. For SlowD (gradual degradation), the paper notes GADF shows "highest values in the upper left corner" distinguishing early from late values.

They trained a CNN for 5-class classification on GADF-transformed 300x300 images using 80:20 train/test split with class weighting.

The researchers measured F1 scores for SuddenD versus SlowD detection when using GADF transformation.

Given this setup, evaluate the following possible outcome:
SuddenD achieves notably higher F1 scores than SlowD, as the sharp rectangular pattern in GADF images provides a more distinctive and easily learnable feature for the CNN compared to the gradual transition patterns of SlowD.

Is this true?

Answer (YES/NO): YES